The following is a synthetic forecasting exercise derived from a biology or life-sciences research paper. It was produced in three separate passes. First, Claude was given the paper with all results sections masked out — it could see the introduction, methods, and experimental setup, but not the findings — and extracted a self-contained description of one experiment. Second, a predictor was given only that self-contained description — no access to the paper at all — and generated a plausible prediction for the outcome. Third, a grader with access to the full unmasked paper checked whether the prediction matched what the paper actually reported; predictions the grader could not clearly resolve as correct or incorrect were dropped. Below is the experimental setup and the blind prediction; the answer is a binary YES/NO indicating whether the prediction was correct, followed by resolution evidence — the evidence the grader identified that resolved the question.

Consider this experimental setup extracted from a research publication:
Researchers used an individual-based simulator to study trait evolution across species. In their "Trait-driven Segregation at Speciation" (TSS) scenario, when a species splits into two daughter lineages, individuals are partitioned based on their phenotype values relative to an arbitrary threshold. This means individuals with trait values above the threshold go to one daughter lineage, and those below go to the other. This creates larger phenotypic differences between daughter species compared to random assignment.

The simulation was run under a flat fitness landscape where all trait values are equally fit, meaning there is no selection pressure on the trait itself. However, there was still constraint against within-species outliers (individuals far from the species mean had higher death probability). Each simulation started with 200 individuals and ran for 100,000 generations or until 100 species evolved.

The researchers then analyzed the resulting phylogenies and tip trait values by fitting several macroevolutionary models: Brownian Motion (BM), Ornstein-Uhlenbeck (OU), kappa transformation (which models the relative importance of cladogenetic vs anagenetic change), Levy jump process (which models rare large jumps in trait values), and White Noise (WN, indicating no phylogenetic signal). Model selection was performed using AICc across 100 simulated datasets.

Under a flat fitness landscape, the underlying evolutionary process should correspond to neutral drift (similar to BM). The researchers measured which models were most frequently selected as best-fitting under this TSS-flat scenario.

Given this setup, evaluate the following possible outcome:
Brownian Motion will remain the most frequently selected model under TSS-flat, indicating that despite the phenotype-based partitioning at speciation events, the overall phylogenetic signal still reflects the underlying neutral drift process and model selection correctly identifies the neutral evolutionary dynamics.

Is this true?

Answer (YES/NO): NO